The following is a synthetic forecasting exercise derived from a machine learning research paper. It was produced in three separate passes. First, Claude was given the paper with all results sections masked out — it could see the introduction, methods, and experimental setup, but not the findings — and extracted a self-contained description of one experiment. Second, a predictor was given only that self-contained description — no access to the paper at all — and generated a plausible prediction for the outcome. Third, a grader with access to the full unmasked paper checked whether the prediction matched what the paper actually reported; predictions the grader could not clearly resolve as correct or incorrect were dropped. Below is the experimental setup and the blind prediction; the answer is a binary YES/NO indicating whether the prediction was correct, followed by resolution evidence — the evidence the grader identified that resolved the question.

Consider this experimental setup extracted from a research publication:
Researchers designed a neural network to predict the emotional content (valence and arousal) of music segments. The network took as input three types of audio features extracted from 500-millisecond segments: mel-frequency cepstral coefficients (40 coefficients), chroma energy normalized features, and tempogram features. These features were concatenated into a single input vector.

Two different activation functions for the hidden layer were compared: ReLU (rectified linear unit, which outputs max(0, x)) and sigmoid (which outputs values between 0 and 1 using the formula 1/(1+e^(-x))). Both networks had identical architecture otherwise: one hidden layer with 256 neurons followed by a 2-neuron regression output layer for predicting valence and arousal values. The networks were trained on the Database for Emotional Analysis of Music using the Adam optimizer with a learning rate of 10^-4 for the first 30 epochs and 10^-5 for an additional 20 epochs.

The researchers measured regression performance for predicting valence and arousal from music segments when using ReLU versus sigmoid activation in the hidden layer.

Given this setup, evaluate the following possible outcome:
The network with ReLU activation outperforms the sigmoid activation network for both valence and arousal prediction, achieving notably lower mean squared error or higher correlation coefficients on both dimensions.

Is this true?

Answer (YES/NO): NO